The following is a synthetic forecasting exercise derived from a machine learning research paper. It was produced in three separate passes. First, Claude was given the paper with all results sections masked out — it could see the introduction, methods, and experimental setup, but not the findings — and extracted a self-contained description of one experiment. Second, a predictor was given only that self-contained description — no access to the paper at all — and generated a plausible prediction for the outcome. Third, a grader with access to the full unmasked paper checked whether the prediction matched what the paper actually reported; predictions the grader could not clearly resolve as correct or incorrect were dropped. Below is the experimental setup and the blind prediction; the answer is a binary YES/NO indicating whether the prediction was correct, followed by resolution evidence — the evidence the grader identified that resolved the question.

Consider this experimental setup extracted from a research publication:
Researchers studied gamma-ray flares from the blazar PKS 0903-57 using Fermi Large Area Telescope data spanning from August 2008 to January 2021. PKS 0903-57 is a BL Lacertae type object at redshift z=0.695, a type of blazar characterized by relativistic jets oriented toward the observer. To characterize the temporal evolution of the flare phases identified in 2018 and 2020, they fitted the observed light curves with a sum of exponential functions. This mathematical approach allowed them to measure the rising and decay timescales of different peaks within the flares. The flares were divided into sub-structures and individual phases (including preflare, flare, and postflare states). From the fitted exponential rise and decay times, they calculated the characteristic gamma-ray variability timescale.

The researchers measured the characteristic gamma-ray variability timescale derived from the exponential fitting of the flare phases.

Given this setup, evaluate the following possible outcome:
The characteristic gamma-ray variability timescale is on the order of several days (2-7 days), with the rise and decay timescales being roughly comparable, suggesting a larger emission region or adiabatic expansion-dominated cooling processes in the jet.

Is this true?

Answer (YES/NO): NO